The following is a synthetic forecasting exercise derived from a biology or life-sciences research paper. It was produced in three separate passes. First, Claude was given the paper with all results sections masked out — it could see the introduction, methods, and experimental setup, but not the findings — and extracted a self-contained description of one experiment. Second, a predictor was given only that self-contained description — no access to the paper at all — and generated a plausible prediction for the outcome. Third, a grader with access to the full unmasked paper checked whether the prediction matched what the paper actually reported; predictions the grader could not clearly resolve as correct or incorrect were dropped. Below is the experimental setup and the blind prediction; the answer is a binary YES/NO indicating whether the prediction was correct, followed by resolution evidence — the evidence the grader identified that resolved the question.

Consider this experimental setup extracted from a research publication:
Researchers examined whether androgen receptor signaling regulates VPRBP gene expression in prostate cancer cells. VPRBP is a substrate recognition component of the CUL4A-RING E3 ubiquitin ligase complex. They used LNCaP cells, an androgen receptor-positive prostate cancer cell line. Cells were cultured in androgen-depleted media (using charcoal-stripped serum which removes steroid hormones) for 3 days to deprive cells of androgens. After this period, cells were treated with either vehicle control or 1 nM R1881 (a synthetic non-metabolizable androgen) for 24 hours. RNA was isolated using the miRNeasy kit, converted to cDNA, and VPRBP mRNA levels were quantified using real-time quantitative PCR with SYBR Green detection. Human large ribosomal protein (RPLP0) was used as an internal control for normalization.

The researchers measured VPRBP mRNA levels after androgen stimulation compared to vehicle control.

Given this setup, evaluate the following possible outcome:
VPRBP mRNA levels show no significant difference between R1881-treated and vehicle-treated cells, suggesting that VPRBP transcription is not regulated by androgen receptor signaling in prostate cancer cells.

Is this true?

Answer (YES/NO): NO